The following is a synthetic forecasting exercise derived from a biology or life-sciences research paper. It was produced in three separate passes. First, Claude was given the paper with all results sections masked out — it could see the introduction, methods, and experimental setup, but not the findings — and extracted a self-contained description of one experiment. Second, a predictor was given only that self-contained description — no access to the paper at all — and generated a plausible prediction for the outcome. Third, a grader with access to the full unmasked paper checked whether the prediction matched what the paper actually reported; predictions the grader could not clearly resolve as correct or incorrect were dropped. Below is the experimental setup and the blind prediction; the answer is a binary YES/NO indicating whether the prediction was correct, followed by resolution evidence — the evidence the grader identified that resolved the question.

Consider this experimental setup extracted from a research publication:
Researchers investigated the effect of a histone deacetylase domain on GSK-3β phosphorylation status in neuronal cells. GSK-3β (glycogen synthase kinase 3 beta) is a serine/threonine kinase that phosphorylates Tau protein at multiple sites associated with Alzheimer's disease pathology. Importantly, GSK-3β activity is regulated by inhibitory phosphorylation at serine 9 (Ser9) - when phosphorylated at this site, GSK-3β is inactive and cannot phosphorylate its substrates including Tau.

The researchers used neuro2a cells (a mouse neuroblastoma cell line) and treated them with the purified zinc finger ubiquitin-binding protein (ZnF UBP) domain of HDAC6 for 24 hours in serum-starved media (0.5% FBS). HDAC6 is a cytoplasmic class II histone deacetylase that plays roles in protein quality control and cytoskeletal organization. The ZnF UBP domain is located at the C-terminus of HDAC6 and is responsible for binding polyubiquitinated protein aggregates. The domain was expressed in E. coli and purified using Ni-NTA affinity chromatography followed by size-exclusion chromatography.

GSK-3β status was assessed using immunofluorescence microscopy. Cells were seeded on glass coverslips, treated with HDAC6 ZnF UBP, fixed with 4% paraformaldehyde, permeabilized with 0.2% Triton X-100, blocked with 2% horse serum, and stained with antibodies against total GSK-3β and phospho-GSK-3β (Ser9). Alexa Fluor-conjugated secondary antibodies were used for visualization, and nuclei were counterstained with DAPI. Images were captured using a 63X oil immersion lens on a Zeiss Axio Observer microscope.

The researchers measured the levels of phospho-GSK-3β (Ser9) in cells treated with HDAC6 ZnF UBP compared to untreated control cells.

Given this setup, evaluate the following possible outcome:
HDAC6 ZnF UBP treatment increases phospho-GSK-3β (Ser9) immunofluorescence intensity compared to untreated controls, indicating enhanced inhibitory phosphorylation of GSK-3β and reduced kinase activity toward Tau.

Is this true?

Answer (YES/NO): YES